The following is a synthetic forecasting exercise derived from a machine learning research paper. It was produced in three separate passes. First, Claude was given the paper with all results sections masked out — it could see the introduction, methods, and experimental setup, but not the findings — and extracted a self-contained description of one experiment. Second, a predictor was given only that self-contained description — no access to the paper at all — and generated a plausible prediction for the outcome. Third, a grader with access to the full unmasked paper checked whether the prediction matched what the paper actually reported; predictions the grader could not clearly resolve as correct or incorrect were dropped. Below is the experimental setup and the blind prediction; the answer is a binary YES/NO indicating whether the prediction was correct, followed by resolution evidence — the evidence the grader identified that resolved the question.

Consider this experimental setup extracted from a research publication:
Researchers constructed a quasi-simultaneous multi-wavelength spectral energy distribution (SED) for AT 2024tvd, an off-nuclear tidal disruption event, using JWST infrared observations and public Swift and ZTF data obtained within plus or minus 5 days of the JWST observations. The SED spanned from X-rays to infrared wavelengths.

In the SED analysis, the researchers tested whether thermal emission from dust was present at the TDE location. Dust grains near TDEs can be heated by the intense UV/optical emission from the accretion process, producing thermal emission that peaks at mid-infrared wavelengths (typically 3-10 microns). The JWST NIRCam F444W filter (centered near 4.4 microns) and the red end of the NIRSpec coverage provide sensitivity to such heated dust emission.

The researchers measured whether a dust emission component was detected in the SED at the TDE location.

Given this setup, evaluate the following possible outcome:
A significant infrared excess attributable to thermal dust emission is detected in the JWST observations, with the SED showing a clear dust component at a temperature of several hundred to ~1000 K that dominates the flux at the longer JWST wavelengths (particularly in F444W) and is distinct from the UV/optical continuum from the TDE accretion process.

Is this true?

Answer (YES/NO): YES